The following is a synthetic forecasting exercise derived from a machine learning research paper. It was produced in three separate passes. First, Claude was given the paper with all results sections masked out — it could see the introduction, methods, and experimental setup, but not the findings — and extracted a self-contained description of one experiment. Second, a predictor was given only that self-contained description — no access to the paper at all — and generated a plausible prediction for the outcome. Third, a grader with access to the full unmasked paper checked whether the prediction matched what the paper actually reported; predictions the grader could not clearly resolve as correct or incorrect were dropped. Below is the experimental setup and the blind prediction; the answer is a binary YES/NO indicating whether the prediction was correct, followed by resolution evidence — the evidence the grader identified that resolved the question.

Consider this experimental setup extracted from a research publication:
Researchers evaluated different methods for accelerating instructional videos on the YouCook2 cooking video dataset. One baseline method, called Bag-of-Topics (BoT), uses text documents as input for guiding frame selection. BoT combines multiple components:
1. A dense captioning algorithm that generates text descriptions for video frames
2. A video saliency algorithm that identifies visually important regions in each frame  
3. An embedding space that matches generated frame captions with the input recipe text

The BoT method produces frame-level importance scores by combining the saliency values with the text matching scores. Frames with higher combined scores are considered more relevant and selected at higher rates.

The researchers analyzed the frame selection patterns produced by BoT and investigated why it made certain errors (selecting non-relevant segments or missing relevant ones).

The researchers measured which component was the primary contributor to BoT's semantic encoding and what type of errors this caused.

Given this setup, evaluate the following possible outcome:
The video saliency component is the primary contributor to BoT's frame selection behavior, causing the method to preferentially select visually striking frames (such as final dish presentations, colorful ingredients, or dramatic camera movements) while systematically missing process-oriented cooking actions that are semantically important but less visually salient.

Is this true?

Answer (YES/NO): NO